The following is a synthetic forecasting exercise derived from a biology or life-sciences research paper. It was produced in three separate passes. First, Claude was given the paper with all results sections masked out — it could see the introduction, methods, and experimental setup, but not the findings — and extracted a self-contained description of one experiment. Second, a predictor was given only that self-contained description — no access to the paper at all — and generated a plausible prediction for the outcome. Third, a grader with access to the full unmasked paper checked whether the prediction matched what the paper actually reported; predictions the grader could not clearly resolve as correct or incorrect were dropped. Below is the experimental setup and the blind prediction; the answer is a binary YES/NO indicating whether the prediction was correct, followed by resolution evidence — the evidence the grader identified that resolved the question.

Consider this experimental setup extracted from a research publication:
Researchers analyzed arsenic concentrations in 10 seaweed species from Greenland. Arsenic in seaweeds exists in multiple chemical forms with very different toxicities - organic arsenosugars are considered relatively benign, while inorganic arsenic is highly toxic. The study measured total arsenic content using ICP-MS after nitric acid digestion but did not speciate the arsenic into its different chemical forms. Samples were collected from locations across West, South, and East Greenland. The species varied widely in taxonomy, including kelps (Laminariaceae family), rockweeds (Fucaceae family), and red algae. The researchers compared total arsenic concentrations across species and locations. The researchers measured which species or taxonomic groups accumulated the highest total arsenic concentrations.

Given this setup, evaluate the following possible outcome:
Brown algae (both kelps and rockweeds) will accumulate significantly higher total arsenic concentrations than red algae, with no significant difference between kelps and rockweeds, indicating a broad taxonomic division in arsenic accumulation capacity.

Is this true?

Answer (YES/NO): NO